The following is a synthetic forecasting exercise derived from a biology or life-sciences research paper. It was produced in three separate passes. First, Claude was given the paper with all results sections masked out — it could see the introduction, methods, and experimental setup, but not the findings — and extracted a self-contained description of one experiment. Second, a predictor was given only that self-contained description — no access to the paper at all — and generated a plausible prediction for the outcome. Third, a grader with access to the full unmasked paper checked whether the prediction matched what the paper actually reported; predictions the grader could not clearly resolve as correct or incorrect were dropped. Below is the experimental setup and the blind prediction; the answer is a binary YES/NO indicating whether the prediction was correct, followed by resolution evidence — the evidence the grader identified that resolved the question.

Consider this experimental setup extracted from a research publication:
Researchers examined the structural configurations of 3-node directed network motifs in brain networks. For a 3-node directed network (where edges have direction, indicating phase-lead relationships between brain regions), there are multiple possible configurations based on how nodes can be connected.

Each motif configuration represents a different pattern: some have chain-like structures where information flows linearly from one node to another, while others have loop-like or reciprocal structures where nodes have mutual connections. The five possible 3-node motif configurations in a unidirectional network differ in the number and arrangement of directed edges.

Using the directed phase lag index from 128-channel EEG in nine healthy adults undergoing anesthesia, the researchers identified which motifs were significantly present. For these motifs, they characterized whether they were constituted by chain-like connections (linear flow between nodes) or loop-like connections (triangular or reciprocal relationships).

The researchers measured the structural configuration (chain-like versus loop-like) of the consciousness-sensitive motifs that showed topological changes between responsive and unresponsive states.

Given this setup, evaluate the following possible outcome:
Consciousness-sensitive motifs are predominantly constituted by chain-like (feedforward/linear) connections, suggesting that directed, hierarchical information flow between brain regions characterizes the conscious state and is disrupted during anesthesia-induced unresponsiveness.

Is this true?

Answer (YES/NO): NO